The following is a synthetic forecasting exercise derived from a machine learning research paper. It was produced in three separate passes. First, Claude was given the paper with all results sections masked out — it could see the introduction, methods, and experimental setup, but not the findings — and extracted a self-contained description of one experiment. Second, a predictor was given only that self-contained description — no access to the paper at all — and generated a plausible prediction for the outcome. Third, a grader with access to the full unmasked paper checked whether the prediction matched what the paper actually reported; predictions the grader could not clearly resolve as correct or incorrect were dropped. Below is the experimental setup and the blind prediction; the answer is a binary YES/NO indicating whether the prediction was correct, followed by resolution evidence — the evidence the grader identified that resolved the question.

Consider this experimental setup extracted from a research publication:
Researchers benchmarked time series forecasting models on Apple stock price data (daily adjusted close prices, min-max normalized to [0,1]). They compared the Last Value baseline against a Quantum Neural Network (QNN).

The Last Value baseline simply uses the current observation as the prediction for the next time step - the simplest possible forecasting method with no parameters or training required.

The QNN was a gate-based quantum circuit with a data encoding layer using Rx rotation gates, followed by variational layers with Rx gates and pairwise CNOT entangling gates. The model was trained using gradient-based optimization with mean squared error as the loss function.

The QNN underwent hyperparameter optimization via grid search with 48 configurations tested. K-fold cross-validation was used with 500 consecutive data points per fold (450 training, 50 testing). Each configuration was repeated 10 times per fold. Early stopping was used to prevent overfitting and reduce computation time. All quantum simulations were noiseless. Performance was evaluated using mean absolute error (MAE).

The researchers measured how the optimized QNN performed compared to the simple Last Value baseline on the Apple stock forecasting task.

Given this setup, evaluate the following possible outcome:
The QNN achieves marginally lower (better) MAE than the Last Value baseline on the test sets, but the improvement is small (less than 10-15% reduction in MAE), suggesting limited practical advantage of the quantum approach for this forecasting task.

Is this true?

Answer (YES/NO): NO